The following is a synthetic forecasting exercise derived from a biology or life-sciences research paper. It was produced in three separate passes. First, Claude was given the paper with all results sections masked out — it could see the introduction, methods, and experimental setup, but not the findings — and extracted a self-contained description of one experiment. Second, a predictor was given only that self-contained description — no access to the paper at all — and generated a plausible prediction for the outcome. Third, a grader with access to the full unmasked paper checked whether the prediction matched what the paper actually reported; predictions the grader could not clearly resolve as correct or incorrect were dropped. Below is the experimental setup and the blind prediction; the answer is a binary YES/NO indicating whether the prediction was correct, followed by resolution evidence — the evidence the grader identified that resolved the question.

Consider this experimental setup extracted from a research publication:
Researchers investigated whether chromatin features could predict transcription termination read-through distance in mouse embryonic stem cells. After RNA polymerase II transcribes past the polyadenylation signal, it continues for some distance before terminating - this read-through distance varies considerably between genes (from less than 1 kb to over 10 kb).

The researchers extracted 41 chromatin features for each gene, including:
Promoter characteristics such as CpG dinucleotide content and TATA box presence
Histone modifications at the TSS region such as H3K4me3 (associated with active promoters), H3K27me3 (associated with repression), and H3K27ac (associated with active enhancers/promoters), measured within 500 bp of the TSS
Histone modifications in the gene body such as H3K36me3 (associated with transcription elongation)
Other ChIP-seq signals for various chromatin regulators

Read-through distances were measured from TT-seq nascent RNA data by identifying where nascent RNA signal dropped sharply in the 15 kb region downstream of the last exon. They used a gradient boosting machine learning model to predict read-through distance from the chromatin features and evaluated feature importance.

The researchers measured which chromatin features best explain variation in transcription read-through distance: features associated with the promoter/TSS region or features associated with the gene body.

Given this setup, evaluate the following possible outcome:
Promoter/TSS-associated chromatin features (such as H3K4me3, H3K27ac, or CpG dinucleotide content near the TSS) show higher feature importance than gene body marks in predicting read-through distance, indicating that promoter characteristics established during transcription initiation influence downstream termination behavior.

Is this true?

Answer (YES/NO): NO